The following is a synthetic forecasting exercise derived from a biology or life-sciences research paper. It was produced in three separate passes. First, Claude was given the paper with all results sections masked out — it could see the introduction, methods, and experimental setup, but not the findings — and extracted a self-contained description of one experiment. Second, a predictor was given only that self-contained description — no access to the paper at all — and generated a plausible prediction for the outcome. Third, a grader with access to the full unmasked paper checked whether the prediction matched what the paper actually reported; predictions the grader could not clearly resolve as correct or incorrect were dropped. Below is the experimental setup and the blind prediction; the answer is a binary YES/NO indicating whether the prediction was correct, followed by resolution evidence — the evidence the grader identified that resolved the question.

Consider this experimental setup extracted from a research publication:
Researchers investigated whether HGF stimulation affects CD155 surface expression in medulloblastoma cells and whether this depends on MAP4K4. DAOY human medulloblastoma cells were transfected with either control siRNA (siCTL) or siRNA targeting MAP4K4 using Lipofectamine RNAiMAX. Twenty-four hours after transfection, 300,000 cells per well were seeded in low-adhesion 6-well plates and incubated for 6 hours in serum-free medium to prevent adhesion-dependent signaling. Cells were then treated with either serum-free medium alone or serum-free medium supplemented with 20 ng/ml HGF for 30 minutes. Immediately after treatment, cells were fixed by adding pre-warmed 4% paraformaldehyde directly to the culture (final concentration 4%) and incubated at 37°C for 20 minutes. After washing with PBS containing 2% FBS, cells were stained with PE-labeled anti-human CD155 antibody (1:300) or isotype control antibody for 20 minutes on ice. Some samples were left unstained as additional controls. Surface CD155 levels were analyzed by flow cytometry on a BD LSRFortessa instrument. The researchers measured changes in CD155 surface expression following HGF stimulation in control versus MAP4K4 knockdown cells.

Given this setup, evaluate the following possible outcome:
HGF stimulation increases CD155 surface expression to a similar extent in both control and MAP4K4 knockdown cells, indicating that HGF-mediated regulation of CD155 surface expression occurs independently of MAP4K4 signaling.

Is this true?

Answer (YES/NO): NO